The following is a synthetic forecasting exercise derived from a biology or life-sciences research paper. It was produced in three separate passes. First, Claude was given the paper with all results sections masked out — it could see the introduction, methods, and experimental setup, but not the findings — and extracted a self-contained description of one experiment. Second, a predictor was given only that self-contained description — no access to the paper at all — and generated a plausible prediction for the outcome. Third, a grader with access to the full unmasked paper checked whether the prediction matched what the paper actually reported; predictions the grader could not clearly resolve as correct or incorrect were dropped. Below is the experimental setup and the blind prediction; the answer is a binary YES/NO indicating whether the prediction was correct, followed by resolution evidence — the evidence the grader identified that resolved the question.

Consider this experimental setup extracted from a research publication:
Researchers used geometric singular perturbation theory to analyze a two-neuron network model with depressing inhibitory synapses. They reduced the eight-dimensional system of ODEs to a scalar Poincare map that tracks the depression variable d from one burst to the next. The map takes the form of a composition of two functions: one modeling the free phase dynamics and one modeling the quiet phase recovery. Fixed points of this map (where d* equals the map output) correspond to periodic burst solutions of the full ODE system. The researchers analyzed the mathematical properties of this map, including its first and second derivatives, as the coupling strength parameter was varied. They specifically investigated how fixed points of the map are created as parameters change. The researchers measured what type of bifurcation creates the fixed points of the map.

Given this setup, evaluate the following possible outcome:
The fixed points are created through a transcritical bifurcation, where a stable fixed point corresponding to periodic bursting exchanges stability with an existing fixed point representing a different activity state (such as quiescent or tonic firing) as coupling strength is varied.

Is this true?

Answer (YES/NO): NO